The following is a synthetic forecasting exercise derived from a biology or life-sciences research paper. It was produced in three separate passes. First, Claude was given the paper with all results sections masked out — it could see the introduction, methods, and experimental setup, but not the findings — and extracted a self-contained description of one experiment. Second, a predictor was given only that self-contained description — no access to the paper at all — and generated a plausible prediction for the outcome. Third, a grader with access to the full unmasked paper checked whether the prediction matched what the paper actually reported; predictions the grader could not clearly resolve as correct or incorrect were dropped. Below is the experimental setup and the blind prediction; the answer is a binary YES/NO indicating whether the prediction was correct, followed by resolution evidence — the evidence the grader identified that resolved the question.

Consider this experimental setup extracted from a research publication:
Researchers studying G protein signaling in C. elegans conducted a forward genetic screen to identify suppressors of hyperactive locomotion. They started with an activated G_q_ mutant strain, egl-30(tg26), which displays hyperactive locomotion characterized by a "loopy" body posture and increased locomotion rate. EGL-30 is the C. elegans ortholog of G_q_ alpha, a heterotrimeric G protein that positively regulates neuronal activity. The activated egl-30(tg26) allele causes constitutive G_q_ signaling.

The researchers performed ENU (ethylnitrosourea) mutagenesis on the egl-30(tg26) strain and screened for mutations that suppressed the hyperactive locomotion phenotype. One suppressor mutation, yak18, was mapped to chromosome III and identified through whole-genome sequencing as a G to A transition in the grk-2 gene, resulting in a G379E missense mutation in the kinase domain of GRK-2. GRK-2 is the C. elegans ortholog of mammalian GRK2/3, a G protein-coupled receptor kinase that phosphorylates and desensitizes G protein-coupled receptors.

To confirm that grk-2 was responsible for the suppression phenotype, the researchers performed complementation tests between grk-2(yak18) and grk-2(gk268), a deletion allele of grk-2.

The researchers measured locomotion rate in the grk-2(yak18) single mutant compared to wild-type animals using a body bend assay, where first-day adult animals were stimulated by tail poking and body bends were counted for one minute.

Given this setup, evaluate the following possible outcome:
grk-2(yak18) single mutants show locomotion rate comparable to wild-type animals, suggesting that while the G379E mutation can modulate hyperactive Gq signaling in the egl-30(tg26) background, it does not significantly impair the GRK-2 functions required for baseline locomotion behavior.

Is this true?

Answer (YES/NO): NO